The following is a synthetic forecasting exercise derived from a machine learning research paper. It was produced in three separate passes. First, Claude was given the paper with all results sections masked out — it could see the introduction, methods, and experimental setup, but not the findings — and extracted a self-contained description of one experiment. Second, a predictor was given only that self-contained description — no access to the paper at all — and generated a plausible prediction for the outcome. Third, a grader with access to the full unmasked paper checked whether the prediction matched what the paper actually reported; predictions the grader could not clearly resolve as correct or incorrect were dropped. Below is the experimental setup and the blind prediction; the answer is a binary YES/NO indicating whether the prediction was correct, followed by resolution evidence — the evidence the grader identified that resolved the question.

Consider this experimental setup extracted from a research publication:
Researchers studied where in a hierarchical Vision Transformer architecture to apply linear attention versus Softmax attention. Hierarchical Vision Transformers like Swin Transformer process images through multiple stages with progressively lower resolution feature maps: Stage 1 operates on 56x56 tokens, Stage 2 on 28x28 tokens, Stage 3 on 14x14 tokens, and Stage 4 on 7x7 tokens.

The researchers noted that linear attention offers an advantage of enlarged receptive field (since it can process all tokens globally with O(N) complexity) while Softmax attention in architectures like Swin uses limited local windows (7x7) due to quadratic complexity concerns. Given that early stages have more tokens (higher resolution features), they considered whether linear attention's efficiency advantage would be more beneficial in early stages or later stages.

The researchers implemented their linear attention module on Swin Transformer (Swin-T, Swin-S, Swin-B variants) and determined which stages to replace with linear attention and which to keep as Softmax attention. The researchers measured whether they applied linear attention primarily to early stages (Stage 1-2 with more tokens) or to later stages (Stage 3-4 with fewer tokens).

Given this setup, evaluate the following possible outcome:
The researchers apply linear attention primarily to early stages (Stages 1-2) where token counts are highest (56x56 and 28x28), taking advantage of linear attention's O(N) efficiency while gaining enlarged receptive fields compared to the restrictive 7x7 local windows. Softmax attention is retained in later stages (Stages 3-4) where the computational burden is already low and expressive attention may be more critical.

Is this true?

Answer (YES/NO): YES